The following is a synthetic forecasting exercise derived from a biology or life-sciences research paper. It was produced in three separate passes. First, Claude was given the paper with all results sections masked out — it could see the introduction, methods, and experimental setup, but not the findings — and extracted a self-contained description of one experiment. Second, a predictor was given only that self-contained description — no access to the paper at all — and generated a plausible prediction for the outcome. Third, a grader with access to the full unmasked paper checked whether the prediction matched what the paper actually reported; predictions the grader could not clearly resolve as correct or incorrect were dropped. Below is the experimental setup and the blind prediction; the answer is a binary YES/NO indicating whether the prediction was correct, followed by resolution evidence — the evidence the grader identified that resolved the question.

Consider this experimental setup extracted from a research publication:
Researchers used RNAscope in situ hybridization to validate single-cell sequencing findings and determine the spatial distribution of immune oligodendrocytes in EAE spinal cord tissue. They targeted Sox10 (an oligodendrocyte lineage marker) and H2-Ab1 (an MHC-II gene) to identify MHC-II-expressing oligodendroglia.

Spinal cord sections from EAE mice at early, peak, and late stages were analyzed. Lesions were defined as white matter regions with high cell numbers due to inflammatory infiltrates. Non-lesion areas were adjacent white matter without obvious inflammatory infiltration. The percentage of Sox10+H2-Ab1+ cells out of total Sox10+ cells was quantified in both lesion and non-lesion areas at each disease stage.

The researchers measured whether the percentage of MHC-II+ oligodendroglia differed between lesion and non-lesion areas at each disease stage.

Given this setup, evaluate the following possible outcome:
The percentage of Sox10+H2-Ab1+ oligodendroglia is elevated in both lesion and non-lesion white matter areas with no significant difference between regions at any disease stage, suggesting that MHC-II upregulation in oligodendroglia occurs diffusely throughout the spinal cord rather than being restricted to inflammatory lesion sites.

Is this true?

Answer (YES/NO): YES